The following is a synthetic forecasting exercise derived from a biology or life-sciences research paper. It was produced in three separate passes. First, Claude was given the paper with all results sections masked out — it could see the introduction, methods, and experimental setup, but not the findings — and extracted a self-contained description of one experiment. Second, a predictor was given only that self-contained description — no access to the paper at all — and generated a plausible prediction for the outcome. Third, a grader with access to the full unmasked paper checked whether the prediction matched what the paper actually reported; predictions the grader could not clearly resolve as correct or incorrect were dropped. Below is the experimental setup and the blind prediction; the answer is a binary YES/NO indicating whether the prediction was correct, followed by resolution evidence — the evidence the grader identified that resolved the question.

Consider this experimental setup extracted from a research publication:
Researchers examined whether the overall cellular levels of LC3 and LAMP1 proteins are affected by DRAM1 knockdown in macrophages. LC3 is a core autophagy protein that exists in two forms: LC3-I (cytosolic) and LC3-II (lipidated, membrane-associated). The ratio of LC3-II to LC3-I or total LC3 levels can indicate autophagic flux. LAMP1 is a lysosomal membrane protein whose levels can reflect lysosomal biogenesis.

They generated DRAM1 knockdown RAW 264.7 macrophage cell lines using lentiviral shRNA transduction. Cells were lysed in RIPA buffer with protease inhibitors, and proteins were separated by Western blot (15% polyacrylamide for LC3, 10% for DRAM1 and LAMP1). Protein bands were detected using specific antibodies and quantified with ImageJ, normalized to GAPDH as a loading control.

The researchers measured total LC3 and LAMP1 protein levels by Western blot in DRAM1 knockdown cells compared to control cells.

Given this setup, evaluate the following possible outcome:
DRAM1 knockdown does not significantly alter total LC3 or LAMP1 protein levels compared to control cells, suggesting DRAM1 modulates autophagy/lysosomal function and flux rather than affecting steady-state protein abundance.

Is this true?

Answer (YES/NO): YES